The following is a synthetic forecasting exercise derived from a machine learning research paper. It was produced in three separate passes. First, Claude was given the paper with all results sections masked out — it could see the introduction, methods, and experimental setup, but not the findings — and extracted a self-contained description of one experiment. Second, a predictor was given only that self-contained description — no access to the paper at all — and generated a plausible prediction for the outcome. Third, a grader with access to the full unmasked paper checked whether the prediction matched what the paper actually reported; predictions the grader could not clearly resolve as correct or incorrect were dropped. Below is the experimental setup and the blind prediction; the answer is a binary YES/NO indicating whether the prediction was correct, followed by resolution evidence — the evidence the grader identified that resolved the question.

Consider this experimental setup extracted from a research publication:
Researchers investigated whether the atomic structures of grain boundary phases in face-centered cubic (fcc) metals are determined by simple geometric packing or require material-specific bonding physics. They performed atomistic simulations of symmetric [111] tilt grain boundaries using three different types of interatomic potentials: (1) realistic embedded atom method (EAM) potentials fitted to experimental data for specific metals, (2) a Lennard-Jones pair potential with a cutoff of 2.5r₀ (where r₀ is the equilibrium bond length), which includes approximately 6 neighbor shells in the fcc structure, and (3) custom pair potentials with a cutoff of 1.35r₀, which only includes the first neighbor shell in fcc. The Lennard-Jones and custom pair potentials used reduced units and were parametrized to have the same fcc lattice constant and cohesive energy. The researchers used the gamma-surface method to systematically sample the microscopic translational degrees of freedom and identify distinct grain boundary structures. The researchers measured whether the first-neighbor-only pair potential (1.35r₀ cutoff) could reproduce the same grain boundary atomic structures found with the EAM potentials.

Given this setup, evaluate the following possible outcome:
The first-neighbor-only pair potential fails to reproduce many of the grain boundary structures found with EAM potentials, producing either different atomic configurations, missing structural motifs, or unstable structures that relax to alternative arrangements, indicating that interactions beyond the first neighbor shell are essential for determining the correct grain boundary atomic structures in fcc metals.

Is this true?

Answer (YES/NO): YES